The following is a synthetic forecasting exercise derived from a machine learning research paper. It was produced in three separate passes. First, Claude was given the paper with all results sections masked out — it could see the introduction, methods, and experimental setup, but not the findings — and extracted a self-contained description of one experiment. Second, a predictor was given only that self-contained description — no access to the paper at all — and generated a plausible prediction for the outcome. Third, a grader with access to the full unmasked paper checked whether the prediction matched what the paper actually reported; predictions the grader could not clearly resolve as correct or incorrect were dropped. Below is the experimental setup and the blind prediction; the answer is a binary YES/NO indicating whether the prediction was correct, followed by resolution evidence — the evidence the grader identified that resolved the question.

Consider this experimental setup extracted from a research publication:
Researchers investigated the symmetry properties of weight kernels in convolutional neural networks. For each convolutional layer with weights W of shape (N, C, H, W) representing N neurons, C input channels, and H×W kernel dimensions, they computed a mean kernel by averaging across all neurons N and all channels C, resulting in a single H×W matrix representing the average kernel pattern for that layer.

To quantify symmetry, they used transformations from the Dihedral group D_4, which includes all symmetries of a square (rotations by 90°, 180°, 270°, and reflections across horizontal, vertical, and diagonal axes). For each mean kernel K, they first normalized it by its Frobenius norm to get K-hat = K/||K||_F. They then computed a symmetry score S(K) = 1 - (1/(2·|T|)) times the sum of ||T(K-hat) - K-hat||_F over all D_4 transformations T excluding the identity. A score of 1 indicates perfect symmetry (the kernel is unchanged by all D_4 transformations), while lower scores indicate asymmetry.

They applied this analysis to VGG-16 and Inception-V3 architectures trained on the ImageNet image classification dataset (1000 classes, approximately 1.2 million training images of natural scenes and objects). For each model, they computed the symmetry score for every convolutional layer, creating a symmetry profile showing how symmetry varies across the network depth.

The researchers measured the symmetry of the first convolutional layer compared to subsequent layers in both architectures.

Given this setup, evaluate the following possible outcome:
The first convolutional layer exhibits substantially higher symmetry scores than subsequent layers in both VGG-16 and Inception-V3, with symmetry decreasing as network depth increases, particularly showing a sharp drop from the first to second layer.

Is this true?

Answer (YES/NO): NO